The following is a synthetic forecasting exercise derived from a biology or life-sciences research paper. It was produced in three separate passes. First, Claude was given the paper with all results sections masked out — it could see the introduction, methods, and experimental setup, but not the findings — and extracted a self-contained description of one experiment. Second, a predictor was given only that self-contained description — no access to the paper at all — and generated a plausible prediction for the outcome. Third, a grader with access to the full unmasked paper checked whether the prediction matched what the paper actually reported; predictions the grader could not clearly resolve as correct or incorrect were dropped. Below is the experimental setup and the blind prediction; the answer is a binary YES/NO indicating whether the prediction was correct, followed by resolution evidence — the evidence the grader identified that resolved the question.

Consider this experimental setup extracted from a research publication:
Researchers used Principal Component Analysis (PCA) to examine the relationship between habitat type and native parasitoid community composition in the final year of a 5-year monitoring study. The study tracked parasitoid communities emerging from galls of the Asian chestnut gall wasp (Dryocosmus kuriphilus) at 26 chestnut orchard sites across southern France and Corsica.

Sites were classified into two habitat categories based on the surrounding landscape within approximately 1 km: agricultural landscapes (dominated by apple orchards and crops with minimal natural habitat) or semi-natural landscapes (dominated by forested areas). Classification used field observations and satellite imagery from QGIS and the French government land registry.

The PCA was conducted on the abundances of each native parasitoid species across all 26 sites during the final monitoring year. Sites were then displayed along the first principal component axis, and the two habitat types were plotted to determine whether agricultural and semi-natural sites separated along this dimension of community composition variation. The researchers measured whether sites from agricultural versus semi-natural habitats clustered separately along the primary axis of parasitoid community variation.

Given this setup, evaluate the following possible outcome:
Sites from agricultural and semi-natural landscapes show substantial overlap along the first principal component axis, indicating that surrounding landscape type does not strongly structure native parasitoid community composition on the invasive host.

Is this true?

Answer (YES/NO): NO